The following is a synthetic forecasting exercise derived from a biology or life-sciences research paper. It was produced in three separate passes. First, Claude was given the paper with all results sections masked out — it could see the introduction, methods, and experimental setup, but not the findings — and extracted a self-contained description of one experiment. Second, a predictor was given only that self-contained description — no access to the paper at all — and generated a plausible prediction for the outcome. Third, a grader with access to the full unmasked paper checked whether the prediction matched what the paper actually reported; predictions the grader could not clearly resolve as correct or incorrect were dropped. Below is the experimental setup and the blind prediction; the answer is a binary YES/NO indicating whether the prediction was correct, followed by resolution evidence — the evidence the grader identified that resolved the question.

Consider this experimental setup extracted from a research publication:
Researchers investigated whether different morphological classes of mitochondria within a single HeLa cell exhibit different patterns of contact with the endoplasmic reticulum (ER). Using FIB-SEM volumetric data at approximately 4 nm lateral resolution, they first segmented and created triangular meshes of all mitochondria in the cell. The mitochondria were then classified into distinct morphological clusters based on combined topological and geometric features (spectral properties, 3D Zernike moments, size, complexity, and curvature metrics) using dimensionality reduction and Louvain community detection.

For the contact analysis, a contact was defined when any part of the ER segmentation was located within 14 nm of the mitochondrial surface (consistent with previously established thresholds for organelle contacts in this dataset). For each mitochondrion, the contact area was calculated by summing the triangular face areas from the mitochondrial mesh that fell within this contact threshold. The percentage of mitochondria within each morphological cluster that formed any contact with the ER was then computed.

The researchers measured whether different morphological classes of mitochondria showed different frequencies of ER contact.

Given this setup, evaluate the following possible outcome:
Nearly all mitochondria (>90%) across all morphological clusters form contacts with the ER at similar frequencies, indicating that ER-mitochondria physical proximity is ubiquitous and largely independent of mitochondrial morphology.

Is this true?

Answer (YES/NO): NO